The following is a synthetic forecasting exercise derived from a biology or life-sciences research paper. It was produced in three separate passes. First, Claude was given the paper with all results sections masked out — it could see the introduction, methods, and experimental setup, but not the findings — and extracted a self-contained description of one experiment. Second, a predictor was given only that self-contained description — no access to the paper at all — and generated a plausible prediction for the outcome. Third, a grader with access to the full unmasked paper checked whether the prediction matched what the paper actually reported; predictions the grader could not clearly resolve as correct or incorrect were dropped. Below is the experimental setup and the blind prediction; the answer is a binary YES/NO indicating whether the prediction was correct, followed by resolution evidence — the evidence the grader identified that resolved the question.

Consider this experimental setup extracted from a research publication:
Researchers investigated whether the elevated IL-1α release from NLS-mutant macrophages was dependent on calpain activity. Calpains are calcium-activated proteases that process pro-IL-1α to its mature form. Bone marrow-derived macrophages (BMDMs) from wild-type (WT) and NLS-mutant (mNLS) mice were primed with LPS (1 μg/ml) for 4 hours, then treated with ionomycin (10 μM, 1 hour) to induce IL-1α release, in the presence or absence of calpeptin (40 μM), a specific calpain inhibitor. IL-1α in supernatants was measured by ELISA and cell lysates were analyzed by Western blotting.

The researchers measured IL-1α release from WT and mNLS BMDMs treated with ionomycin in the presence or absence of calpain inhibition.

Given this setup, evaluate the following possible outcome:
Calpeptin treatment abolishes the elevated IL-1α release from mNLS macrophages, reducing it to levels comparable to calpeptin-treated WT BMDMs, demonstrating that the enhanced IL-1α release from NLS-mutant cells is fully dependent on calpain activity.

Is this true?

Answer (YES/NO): NO